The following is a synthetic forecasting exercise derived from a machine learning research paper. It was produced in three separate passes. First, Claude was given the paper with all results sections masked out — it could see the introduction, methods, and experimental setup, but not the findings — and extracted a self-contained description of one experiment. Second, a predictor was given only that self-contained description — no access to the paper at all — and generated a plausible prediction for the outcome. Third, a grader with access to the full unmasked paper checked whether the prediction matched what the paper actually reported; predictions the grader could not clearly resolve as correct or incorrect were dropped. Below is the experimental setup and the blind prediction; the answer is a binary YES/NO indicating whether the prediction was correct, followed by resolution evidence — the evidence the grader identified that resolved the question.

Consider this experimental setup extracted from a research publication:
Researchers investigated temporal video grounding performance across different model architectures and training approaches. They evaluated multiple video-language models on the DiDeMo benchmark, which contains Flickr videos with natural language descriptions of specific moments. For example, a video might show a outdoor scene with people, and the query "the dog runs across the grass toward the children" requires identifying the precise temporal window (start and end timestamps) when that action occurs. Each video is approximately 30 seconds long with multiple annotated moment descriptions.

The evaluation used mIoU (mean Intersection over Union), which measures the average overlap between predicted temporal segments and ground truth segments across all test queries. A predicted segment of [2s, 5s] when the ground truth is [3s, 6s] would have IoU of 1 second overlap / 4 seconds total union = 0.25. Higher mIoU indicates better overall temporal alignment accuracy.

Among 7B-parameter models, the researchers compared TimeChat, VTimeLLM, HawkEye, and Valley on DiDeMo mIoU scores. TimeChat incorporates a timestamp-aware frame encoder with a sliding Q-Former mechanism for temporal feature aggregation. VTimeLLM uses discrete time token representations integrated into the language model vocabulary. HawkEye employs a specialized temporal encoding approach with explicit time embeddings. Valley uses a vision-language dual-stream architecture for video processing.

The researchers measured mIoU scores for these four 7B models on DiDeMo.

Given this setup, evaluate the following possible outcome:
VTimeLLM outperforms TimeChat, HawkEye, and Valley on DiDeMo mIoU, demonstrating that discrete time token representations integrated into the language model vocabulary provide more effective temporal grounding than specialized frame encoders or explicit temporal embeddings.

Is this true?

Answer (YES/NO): NO